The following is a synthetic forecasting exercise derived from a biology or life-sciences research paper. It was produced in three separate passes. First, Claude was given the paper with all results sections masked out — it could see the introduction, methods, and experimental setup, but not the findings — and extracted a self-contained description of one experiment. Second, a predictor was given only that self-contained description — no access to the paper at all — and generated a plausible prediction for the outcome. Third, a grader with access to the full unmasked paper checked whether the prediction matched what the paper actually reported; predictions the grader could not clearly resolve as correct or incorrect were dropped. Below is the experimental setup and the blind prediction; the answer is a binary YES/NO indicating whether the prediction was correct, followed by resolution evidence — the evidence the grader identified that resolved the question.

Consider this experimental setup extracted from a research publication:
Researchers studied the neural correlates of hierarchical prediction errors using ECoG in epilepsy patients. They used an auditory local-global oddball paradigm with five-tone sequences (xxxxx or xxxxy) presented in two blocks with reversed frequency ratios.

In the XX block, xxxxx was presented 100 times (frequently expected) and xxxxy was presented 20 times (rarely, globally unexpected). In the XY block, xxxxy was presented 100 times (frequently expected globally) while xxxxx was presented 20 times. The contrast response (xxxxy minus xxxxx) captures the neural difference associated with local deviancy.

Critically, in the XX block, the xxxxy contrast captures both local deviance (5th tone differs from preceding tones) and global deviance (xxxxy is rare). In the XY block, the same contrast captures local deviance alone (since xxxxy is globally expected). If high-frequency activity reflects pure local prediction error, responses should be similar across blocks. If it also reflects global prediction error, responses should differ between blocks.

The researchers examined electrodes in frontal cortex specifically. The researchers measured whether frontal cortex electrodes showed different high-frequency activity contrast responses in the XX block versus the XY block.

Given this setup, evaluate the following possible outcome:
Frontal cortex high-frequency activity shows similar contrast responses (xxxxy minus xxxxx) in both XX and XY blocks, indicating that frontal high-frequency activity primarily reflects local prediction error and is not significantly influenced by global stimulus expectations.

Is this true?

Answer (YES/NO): NO